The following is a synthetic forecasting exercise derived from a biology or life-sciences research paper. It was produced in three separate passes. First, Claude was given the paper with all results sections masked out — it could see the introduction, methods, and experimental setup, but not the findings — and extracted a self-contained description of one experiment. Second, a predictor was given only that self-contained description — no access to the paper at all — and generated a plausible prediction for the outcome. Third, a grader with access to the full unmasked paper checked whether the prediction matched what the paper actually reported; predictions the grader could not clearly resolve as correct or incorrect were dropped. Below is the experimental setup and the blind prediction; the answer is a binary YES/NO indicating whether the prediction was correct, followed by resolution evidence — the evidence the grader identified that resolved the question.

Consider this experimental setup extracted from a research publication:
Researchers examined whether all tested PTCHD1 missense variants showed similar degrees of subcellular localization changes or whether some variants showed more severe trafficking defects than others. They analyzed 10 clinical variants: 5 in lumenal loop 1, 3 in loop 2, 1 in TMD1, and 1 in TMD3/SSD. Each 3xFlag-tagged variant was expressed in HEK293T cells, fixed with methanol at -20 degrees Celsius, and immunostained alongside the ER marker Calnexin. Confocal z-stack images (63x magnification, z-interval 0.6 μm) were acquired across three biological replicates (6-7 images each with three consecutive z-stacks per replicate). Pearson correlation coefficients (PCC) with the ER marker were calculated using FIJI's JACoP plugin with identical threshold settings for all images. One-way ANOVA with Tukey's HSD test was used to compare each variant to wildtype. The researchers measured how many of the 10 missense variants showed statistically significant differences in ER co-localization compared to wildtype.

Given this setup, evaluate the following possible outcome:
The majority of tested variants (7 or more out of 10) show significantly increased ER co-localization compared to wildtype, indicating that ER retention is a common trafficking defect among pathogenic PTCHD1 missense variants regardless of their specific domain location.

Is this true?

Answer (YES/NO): NO